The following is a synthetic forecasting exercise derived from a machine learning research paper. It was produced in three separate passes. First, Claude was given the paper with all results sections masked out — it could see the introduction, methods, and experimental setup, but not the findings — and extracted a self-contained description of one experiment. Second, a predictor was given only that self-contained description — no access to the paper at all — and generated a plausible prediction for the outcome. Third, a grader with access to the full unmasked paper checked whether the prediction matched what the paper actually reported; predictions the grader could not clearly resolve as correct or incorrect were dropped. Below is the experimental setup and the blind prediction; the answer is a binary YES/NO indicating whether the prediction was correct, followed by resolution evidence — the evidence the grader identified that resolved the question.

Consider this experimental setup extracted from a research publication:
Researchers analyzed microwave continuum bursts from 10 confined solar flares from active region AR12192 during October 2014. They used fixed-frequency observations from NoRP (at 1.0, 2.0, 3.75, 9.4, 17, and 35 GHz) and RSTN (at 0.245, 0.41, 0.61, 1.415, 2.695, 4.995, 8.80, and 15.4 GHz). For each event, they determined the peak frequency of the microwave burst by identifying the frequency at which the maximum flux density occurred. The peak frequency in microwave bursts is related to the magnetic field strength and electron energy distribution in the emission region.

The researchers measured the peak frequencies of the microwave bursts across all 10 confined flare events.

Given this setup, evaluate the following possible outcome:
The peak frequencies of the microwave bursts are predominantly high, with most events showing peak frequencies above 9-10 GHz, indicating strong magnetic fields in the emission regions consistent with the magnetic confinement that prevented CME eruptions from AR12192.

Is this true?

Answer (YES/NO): YES